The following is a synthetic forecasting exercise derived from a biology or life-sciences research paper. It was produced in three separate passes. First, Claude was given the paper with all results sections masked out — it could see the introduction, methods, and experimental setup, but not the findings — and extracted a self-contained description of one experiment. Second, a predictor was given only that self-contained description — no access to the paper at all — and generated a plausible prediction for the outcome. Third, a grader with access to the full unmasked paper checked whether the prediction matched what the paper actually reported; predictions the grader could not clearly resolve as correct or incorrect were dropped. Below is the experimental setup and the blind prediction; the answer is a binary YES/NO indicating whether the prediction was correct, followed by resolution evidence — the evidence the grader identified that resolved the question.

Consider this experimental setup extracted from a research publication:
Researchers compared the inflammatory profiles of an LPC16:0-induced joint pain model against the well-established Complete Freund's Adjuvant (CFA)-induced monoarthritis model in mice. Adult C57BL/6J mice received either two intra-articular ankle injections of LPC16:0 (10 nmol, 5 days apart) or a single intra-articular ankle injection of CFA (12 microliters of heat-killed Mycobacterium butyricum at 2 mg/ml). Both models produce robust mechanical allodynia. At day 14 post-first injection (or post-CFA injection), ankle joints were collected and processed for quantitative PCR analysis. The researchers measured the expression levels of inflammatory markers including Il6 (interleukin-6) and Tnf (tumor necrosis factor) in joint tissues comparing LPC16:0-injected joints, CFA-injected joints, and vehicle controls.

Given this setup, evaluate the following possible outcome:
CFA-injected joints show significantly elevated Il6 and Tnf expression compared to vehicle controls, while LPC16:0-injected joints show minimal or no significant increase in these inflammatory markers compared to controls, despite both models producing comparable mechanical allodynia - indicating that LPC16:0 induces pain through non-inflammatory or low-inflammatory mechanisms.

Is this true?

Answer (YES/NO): YES